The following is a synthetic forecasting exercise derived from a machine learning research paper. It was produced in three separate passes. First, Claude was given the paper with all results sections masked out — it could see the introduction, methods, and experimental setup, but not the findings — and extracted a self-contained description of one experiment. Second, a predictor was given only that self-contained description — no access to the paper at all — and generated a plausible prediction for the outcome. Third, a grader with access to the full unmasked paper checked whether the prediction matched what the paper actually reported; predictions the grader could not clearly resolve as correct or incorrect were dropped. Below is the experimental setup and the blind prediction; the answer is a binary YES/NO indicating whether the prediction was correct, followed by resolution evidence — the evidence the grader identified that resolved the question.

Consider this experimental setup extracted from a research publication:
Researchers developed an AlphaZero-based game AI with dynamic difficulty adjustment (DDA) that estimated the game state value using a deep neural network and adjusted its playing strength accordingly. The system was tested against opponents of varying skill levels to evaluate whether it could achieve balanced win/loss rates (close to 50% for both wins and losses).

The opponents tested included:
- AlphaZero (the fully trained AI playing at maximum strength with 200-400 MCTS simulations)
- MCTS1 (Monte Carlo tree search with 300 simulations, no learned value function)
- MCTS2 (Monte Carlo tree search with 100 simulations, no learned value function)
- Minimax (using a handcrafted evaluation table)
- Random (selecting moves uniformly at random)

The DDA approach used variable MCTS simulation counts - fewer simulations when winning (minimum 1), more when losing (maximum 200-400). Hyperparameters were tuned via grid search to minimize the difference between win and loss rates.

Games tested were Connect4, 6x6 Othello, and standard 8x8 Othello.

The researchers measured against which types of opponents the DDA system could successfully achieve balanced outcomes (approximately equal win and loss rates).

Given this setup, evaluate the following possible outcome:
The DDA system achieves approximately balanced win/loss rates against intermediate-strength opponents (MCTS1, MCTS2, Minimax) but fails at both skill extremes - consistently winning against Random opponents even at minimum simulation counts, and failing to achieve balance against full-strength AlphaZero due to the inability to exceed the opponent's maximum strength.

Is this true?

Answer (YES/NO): NO